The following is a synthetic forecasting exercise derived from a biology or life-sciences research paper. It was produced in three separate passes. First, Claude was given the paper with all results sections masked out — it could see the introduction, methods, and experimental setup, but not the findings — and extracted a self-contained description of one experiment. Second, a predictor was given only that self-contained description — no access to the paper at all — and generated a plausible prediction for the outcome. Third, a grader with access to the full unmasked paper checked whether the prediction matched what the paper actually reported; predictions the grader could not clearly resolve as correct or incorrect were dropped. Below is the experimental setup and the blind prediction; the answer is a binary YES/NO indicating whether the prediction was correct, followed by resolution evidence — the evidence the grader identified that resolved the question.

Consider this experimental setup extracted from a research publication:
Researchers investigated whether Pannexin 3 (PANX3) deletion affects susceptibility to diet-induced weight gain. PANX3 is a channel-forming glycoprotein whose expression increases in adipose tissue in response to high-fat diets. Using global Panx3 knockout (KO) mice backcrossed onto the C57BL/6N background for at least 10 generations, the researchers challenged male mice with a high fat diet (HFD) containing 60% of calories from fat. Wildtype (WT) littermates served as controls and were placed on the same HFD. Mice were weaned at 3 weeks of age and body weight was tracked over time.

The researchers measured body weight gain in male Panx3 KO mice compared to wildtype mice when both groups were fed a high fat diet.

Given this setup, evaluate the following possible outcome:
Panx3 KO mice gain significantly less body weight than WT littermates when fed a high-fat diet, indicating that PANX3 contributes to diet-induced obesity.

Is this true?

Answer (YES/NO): YES